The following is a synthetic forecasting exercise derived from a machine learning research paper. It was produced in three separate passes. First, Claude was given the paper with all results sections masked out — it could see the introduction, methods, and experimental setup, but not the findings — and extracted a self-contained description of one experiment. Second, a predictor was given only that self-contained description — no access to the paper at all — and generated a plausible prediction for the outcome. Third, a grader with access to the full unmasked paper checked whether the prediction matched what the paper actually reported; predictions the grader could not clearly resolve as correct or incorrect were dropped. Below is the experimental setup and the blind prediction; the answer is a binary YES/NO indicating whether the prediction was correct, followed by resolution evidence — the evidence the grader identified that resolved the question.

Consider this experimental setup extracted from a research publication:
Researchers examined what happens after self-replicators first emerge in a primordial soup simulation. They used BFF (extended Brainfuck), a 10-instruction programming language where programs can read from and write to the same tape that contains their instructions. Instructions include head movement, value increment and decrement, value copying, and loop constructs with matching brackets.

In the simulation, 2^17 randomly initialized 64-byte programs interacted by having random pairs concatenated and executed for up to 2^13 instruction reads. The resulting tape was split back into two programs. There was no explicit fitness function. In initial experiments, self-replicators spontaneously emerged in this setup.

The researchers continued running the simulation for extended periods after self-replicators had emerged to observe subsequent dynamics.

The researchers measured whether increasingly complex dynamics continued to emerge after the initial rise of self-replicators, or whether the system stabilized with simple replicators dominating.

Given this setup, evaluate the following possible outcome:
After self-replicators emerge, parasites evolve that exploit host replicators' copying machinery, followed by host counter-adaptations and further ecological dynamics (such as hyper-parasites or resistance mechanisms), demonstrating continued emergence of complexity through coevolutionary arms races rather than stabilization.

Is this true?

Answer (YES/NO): NO